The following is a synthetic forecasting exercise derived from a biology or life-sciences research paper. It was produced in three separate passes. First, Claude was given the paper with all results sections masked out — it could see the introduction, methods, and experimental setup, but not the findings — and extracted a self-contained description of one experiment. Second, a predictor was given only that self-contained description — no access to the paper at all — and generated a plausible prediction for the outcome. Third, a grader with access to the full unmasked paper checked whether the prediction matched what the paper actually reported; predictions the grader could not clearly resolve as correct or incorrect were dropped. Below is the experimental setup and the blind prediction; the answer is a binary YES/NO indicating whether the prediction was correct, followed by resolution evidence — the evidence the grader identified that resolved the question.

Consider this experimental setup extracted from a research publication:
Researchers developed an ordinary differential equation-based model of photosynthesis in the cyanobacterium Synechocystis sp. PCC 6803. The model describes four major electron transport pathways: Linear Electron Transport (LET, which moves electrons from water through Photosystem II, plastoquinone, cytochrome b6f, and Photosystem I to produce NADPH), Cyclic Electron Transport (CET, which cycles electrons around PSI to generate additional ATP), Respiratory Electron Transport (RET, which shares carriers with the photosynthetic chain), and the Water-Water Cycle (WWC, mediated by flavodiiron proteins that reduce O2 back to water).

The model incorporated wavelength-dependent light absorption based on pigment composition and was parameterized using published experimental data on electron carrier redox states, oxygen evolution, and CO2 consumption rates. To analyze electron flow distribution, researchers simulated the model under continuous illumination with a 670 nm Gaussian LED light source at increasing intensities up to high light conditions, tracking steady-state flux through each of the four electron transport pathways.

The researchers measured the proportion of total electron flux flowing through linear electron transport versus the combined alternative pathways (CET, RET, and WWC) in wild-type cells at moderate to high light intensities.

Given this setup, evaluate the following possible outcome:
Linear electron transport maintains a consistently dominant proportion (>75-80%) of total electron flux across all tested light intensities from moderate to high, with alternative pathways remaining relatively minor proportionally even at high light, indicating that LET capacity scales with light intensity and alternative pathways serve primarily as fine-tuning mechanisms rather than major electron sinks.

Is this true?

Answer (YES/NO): NO